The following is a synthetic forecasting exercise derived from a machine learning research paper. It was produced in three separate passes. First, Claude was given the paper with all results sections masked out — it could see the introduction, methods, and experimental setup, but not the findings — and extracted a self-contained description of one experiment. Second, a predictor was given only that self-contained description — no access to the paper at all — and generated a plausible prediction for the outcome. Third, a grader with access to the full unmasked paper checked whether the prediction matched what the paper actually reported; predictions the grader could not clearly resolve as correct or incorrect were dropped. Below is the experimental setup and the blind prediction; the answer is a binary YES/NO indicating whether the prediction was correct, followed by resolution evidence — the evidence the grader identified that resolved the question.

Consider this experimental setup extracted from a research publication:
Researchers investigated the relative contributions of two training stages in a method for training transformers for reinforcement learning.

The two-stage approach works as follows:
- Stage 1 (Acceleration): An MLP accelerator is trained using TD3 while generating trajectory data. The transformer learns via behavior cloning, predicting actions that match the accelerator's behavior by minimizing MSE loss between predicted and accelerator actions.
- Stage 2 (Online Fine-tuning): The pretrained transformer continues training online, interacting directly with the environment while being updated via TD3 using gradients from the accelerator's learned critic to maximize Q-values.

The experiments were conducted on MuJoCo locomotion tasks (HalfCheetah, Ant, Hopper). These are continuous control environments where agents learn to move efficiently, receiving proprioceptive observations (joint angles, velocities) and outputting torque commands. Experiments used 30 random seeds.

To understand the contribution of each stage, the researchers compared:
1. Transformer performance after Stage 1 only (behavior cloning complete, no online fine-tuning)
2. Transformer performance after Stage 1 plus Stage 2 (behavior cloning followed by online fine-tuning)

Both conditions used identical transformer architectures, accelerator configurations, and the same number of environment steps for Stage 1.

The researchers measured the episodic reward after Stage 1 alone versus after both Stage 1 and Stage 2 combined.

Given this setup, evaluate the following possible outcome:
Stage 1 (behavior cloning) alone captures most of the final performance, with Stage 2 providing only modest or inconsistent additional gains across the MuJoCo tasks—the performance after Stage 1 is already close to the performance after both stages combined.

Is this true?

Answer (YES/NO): NO